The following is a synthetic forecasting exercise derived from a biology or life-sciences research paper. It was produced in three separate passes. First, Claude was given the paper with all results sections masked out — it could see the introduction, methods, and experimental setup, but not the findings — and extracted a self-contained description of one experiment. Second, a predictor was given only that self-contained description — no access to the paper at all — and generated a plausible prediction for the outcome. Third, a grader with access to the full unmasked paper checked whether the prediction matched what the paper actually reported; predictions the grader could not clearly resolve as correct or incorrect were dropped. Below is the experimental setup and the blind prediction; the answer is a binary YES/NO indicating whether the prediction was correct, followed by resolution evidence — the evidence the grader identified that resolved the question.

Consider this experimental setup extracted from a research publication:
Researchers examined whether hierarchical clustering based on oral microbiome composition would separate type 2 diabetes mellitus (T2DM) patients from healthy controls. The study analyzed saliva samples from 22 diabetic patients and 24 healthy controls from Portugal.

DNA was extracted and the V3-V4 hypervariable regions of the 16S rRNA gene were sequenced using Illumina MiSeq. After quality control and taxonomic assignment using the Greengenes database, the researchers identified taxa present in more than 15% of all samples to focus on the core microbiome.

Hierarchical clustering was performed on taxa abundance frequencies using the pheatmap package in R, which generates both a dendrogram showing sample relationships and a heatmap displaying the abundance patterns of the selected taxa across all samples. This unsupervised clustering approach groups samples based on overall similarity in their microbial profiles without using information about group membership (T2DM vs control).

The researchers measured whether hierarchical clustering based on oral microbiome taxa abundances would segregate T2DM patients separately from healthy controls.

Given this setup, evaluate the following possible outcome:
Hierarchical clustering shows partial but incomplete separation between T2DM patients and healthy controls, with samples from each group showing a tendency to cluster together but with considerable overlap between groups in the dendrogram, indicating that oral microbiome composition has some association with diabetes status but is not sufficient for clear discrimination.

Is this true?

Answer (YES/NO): NO